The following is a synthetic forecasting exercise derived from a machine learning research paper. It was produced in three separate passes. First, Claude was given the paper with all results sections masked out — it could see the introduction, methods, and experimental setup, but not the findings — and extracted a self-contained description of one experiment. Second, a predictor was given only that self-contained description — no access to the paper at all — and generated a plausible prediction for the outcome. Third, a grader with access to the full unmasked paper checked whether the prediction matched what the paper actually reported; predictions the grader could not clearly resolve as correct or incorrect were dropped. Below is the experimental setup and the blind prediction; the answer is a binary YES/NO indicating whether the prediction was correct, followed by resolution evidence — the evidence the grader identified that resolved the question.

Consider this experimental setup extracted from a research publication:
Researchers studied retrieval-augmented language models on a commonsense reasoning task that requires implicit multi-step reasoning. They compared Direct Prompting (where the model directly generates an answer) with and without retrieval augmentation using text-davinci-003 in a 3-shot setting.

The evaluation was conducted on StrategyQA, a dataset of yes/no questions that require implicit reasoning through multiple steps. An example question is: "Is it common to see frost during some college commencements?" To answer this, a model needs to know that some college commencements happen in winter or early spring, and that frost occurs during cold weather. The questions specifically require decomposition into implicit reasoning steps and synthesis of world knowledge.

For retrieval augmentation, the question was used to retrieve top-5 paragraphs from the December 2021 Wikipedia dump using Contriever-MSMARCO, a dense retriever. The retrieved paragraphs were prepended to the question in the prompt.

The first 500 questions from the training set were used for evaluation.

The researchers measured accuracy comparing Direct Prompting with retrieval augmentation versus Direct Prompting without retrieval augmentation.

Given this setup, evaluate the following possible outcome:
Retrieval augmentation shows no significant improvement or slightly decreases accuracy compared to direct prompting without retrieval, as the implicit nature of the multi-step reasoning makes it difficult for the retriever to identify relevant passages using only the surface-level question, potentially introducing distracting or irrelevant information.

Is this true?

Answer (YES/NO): YES